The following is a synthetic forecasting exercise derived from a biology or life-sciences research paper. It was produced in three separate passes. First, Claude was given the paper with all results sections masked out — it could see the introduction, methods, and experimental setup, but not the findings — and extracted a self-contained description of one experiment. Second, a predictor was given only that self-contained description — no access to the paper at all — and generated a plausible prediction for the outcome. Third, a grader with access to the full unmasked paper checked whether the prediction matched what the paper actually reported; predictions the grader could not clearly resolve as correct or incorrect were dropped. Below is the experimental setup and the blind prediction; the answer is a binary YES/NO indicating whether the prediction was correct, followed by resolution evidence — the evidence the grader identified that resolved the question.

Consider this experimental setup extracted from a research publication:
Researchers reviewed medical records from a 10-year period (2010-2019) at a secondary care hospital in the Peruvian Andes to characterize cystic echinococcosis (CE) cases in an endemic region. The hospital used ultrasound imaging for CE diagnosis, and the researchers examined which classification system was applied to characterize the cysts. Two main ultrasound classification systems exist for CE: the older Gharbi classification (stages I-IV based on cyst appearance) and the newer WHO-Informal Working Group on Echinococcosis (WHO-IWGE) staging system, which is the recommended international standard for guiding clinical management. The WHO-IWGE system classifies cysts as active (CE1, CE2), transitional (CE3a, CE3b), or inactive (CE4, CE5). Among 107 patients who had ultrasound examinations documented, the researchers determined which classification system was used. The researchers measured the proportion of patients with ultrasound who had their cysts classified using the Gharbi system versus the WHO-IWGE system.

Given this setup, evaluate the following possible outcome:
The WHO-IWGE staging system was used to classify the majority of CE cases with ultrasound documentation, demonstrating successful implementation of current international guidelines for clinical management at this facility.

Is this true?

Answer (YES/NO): NO